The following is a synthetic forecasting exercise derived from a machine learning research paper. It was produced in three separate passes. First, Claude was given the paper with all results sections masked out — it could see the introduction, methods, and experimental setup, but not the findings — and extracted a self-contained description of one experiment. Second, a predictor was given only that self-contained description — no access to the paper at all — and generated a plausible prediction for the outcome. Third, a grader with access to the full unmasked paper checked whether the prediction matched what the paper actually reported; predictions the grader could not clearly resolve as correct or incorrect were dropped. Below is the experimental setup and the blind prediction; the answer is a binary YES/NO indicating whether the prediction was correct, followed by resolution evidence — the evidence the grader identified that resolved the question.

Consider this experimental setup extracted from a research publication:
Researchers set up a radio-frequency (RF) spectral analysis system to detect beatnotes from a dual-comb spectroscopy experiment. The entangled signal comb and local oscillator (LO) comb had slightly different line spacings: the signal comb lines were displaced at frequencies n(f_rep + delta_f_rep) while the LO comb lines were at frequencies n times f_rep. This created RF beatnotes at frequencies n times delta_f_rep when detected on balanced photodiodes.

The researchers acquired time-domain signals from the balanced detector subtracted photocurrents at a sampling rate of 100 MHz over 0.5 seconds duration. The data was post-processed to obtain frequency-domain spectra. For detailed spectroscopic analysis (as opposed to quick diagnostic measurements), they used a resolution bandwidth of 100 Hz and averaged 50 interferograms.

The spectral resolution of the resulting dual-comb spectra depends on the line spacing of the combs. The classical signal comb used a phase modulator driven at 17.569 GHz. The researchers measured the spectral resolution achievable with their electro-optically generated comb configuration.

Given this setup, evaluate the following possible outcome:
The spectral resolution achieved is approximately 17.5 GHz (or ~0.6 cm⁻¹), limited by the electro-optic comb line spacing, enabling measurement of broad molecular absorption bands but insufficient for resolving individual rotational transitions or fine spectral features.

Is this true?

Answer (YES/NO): NO